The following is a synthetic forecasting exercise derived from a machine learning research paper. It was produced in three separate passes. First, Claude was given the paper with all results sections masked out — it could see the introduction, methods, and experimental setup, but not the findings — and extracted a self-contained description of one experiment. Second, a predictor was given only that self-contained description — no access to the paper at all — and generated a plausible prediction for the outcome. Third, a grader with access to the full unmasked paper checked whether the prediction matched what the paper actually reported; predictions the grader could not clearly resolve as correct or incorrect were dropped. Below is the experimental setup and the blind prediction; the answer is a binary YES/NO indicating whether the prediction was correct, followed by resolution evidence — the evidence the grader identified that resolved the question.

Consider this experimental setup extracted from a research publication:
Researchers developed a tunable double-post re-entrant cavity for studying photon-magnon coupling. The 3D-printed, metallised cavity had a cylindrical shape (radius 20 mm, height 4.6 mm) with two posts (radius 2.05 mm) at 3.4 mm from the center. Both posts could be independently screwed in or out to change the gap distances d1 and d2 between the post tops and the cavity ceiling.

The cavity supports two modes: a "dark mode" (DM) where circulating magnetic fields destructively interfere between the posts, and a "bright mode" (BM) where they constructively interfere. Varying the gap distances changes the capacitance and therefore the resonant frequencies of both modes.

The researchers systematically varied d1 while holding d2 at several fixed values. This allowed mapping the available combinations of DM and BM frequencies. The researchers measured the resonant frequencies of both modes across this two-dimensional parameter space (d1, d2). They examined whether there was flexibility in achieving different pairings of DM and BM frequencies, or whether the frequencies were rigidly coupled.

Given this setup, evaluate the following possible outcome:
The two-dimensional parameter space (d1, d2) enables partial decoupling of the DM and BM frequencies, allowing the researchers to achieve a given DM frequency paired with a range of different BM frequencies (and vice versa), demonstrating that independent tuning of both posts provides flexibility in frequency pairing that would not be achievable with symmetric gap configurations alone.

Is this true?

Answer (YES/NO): YES